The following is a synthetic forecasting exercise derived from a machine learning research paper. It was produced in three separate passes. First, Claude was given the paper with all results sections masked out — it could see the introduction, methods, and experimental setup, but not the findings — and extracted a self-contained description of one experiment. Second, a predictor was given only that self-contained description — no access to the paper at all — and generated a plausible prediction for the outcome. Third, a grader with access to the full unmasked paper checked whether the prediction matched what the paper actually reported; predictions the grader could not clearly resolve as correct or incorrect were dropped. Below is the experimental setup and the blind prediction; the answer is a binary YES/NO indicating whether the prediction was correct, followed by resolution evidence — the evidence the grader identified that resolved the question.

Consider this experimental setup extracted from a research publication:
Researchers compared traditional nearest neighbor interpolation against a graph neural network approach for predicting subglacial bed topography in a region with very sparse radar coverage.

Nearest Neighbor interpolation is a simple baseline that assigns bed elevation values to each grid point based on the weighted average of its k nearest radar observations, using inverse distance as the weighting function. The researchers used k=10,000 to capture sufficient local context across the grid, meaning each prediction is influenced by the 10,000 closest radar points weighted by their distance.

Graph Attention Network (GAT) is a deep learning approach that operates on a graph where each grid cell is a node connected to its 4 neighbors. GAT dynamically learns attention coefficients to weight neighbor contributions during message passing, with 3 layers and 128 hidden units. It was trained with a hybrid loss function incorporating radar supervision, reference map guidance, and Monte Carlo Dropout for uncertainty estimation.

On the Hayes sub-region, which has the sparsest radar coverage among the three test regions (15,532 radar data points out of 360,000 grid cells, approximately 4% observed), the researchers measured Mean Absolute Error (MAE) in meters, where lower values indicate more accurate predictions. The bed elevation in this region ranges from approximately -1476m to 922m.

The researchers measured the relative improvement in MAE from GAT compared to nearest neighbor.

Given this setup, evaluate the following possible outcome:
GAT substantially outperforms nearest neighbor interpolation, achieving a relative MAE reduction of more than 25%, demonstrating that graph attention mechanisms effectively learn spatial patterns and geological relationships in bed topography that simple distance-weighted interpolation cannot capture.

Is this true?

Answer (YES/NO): YES